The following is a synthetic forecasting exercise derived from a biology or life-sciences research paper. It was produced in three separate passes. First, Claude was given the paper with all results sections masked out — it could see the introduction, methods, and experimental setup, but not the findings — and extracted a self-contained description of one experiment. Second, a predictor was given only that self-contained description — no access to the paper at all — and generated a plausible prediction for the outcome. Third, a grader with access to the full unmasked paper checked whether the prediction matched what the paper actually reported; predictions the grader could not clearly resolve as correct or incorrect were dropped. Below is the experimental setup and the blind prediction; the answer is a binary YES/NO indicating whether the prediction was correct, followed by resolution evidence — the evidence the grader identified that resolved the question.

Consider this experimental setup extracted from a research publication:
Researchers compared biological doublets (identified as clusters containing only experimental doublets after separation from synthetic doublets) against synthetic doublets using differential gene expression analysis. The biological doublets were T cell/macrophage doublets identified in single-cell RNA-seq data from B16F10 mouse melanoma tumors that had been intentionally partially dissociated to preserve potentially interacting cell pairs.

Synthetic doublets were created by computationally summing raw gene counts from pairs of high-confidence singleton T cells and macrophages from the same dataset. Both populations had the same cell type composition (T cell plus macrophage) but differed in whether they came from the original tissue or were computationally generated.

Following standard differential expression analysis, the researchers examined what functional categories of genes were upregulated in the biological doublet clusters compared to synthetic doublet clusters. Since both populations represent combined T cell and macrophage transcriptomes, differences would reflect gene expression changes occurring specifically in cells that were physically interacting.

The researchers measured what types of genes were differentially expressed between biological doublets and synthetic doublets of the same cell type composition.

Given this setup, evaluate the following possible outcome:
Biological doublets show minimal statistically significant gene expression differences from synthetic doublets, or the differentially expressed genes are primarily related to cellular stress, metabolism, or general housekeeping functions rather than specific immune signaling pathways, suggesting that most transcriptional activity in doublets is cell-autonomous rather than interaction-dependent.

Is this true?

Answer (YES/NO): NO